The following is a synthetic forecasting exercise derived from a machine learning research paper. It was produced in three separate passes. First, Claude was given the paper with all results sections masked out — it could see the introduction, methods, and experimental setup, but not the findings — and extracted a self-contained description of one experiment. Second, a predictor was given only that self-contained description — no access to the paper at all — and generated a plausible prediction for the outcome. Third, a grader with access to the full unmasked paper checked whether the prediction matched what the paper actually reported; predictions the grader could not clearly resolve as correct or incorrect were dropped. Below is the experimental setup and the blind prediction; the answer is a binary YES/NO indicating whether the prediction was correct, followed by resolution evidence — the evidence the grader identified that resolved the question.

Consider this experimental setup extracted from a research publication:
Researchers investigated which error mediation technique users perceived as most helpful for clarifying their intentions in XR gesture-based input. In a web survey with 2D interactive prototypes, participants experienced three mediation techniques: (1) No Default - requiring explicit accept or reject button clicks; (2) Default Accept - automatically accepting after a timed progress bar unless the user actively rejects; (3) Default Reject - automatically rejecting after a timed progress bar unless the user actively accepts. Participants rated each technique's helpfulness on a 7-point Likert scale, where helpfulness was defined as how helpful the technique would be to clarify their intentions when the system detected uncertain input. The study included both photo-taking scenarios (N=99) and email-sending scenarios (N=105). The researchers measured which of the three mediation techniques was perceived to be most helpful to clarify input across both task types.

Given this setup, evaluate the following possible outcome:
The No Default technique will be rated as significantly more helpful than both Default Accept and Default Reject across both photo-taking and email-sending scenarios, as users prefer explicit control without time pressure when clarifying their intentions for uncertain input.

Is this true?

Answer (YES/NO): NO